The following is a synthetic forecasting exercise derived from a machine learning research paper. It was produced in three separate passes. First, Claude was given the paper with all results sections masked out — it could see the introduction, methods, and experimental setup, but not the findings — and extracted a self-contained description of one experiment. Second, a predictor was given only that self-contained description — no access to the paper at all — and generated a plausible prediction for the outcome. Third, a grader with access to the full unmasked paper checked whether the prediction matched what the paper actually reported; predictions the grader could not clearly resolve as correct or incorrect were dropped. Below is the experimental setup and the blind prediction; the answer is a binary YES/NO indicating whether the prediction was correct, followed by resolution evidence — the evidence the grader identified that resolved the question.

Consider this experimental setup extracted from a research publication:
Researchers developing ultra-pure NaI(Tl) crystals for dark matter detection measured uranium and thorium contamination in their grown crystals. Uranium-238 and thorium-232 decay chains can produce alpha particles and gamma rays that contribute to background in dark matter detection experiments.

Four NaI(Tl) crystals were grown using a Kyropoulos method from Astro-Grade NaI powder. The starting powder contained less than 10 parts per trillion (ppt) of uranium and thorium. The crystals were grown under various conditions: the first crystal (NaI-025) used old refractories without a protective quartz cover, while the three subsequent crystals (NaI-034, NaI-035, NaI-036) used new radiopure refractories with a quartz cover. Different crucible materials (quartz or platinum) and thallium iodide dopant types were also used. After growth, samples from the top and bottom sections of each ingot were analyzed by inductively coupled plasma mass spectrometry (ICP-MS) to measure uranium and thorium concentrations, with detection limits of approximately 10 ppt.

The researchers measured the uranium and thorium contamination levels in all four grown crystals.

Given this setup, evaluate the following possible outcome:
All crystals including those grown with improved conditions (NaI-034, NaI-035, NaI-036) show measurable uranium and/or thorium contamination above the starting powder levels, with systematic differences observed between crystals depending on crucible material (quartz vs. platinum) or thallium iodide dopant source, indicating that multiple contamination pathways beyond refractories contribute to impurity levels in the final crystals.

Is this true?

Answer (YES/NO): NO